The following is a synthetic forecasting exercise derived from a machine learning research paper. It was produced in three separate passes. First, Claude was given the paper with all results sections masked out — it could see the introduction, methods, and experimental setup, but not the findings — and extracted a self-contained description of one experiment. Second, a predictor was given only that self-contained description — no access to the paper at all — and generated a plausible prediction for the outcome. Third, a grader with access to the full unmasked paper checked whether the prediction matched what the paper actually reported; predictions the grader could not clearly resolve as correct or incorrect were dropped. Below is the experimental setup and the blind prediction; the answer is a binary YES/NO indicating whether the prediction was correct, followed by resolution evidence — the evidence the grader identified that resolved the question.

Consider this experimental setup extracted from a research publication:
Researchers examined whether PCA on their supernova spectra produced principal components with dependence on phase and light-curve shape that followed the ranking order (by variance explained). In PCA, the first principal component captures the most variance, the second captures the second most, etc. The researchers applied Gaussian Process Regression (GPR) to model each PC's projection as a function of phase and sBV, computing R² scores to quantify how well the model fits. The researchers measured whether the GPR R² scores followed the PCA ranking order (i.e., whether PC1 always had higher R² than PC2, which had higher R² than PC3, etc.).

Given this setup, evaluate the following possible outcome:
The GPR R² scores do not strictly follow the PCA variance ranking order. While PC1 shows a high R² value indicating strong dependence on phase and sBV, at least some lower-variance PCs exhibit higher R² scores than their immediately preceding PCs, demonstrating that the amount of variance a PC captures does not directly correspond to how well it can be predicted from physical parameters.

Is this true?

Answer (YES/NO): YES